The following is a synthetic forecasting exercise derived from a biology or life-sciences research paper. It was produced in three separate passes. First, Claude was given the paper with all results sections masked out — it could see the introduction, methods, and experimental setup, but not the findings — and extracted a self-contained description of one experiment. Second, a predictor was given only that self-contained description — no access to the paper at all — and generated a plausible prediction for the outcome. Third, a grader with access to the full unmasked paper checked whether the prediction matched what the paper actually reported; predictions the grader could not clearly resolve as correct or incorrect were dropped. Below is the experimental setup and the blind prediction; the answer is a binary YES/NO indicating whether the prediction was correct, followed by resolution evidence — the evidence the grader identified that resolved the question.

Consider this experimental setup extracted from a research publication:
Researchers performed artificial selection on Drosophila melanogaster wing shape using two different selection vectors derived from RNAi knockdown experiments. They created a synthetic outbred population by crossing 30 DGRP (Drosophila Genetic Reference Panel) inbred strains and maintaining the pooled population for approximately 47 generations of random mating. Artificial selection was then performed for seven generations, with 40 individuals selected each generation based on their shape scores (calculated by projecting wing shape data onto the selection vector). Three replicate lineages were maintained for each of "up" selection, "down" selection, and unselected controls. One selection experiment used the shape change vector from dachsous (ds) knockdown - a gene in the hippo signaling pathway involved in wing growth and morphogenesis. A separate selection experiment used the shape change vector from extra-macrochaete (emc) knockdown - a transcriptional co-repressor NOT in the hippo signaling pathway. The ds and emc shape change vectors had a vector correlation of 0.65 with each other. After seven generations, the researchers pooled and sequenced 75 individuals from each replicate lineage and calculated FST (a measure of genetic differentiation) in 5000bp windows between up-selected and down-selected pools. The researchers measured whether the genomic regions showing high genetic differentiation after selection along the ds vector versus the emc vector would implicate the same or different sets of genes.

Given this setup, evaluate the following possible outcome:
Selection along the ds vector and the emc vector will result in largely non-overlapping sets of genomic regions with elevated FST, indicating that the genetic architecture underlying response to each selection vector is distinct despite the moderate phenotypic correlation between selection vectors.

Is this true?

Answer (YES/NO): NO